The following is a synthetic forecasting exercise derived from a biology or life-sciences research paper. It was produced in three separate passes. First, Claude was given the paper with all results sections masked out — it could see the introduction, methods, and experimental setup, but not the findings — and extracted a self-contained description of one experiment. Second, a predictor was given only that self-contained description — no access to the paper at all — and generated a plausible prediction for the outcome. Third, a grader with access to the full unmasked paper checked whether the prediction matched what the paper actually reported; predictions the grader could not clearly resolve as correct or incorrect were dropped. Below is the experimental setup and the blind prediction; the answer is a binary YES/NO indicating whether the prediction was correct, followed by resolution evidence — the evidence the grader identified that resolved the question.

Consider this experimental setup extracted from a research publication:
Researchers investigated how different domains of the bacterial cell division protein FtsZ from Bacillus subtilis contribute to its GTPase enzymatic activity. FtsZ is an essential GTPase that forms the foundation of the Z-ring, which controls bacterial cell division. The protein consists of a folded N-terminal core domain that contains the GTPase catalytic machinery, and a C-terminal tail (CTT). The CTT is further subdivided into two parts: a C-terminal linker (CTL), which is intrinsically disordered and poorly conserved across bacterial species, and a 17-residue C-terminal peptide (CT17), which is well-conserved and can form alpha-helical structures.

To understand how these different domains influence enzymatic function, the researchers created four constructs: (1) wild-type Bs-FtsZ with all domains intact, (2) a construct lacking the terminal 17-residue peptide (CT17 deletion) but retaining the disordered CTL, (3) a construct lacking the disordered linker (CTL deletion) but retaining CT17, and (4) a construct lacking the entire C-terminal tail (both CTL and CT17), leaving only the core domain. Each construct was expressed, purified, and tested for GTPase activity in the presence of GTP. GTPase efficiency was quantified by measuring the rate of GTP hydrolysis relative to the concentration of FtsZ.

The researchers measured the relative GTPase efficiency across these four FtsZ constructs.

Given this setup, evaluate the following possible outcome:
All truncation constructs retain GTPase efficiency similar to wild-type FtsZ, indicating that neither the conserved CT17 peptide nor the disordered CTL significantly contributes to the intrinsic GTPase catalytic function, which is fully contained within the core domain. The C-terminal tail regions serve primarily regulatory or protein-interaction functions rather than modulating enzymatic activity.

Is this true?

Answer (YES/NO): NO